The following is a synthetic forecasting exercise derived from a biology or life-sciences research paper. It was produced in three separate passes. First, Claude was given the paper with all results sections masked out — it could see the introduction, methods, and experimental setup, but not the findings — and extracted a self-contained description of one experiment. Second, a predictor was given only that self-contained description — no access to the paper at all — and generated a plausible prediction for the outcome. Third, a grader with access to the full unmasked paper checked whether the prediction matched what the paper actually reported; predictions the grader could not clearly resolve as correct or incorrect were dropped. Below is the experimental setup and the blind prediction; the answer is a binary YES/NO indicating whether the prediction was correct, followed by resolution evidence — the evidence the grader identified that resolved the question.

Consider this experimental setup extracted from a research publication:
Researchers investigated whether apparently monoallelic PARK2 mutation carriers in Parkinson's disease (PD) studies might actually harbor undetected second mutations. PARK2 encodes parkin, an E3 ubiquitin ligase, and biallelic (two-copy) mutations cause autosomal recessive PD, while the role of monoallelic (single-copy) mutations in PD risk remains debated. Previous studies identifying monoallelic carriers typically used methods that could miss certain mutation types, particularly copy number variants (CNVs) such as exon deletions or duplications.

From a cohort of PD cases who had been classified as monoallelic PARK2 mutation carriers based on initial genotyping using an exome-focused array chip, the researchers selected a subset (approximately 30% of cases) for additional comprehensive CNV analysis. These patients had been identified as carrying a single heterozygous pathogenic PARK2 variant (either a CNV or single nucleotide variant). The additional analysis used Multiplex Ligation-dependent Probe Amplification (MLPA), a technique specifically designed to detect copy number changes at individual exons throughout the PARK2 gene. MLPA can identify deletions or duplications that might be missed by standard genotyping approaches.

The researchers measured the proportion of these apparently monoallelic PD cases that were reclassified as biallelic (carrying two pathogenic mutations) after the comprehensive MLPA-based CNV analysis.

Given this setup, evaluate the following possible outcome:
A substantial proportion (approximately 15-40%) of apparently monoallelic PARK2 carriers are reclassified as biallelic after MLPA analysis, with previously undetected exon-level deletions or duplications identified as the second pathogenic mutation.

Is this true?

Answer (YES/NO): YES